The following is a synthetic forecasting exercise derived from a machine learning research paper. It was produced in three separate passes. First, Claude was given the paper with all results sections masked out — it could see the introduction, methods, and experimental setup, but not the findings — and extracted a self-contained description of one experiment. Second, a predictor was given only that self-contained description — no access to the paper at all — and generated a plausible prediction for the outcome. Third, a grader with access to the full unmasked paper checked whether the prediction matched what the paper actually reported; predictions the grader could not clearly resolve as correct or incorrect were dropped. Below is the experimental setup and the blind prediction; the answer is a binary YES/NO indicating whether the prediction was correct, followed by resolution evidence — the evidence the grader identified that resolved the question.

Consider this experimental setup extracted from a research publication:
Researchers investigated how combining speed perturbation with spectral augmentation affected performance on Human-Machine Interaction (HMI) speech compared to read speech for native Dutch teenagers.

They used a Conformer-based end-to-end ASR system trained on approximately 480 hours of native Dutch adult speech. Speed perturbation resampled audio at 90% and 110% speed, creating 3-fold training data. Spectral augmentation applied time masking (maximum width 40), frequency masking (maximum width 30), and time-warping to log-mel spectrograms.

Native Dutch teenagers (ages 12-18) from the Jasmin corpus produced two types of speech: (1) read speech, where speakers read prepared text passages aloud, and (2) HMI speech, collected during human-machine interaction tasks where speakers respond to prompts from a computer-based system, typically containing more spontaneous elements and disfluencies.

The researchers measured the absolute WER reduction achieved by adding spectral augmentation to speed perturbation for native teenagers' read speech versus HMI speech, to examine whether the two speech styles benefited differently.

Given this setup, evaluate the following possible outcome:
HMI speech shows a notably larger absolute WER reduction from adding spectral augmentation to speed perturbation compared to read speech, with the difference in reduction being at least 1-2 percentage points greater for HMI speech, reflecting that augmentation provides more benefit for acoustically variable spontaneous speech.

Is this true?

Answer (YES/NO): YES